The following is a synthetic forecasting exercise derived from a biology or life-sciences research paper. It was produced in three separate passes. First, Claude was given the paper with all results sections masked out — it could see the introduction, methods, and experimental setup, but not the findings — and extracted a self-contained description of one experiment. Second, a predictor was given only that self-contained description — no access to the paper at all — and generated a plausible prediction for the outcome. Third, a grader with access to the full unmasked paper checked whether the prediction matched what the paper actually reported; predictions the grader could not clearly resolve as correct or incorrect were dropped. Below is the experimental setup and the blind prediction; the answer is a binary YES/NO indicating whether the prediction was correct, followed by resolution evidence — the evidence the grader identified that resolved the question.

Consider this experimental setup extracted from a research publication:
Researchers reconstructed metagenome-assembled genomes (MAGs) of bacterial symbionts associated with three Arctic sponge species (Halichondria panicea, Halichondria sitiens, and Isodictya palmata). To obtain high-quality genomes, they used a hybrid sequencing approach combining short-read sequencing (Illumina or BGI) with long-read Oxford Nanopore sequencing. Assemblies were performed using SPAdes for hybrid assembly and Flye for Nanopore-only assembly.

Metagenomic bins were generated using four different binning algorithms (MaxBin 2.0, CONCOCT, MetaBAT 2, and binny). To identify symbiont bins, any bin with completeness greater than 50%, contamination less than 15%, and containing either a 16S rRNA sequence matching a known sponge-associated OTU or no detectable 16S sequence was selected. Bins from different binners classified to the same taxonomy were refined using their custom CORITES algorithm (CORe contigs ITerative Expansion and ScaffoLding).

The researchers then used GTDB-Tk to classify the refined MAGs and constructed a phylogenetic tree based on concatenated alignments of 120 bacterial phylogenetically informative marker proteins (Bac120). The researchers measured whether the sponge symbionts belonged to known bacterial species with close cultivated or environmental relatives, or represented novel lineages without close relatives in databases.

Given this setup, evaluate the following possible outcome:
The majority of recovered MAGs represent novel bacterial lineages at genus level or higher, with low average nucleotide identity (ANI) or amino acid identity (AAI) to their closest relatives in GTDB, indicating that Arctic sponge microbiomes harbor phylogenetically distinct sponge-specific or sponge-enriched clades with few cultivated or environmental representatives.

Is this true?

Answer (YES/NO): YES